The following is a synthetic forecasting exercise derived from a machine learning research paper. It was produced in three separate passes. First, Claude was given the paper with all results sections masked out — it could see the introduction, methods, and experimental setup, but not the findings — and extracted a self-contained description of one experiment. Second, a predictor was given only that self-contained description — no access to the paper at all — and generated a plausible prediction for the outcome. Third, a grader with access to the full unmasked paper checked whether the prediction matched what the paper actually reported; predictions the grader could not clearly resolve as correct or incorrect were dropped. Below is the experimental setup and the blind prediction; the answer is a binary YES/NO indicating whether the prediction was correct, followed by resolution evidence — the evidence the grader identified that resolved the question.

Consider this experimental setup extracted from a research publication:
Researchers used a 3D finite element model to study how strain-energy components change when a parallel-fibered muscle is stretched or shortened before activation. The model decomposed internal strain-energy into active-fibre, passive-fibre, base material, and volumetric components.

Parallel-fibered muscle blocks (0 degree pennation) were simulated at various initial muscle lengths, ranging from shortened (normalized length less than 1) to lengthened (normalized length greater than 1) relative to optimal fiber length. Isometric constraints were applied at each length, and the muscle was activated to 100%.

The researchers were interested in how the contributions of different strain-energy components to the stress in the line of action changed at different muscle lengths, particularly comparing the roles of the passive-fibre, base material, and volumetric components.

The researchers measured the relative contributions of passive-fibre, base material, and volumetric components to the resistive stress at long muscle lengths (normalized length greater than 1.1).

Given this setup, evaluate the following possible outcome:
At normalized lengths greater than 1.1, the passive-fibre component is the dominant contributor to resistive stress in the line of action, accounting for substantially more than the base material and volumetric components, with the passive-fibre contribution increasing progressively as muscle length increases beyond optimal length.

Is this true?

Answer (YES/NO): NO